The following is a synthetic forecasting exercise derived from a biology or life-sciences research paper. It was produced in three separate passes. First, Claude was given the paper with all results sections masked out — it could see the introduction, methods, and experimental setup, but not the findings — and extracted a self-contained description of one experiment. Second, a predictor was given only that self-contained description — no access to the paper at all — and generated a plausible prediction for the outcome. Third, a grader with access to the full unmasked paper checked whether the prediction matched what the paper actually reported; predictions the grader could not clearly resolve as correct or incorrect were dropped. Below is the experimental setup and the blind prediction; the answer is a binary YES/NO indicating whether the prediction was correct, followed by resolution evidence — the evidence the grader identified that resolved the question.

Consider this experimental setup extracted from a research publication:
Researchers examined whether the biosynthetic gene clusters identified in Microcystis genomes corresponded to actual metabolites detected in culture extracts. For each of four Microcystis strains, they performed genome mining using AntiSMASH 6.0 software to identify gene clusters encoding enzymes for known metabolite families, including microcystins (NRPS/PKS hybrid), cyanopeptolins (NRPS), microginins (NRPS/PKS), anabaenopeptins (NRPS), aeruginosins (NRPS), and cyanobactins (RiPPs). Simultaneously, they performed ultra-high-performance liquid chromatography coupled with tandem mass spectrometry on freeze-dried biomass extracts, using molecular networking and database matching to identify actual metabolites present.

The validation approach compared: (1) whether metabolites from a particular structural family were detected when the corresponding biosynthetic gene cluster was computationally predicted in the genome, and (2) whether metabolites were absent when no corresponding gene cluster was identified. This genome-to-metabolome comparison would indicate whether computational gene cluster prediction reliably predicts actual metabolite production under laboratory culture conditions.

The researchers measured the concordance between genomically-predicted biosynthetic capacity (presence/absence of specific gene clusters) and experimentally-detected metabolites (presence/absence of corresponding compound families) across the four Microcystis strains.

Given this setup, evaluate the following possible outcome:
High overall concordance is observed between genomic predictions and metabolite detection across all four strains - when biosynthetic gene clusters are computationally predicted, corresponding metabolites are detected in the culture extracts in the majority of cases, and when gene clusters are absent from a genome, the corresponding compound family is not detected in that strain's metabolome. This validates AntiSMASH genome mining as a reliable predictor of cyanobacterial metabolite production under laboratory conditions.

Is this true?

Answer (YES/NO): YES